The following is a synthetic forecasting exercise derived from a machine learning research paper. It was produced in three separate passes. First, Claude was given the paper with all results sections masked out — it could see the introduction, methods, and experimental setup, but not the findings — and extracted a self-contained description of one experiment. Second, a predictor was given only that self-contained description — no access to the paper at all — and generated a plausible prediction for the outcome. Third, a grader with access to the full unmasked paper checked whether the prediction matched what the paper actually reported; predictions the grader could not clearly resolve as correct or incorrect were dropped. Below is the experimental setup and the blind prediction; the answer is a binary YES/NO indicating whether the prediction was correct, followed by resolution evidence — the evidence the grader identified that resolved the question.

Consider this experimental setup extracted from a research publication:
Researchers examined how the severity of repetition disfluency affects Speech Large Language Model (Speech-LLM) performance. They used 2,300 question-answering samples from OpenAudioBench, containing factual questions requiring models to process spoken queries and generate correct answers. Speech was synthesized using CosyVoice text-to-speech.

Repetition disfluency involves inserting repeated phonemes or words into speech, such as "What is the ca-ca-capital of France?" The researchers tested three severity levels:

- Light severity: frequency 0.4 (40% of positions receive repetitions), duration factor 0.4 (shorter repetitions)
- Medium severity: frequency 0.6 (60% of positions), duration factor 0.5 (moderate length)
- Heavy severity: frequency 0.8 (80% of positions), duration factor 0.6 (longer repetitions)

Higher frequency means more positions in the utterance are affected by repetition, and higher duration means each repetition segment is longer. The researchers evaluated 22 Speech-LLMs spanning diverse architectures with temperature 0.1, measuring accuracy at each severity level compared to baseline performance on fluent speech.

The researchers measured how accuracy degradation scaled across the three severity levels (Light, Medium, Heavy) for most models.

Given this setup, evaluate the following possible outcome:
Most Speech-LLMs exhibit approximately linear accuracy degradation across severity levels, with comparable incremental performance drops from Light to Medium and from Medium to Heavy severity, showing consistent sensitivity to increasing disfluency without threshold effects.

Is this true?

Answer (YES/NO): NO